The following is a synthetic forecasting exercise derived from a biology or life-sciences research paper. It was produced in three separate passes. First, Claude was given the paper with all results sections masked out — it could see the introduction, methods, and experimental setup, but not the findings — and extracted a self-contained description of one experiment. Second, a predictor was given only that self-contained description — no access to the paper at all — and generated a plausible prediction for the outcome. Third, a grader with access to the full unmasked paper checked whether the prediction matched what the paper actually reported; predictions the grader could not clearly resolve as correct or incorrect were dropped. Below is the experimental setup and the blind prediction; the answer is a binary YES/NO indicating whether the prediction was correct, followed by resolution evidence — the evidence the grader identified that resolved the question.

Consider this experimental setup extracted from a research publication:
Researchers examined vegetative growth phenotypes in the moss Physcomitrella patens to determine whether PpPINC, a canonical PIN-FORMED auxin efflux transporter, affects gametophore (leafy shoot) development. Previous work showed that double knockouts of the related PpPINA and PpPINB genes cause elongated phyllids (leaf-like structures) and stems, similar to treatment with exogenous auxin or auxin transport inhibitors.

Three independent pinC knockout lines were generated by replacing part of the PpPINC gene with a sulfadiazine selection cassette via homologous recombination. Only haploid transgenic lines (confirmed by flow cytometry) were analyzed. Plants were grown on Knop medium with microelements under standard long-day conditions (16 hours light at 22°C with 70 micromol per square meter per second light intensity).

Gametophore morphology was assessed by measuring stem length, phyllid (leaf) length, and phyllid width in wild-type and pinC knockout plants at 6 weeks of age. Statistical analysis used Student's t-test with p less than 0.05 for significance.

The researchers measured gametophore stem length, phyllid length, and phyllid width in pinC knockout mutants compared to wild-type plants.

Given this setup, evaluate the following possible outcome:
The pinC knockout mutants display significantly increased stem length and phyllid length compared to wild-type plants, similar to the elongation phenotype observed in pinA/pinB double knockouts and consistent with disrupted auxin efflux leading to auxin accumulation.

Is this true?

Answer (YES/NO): NO